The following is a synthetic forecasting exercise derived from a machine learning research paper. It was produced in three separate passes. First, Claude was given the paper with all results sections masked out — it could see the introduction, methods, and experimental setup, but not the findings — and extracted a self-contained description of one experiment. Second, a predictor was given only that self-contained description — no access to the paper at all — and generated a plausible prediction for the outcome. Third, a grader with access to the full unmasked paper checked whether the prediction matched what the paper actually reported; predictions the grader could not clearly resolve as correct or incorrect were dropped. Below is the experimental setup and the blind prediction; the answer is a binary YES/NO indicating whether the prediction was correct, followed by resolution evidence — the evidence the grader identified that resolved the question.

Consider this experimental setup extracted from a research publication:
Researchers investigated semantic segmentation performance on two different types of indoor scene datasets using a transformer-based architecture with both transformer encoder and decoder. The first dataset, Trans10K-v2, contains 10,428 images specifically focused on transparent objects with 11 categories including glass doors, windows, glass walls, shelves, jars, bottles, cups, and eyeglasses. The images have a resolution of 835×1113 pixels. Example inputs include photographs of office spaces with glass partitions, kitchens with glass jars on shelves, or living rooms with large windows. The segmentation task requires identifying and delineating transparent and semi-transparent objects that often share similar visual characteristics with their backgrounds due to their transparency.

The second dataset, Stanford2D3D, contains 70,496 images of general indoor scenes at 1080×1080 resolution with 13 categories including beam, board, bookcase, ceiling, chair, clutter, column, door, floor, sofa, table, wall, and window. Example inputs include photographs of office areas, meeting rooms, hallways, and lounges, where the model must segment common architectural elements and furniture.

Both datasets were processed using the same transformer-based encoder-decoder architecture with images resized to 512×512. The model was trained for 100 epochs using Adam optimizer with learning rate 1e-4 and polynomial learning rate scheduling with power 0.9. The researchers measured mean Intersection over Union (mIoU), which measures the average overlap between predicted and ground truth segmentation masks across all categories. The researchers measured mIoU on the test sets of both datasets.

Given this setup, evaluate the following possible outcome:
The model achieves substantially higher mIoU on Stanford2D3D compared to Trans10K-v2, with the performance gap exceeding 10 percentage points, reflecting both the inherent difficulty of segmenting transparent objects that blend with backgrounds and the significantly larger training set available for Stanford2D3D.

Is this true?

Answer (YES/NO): NO